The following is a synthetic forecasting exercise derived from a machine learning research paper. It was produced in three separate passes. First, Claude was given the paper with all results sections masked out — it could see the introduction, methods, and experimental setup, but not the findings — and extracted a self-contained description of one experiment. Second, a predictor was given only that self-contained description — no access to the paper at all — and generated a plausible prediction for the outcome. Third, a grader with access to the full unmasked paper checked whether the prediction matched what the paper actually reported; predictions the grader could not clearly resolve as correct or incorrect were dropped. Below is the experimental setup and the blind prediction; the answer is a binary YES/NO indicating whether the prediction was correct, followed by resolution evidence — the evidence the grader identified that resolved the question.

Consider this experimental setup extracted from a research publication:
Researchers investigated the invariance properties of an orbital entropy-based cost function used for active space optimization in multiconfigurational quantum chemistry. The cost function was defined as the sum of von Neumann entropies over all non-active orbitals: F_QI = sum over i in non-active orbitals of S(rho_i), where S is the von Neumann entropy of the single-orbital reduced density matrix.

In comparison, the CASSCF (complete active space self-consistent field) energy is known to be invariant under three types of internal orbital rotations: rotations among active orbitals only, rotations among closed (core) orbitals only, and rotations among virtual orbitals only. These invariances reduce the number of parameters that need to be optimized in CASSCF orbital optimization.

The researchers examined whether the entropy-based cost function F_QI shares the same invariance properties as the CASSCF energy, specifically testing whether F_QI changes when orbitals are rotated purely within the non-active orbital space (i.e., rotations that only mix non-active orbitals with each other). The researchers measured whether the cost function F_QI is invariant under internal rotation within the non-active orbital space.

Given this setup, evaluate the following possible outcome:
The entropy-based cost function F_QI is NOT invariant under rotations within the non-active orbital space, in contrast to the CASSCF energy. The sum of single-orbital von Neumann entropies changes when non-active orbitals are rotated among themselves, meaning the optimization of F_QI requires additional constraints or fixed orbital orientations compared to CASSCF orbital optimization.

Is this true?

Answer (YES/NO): YES